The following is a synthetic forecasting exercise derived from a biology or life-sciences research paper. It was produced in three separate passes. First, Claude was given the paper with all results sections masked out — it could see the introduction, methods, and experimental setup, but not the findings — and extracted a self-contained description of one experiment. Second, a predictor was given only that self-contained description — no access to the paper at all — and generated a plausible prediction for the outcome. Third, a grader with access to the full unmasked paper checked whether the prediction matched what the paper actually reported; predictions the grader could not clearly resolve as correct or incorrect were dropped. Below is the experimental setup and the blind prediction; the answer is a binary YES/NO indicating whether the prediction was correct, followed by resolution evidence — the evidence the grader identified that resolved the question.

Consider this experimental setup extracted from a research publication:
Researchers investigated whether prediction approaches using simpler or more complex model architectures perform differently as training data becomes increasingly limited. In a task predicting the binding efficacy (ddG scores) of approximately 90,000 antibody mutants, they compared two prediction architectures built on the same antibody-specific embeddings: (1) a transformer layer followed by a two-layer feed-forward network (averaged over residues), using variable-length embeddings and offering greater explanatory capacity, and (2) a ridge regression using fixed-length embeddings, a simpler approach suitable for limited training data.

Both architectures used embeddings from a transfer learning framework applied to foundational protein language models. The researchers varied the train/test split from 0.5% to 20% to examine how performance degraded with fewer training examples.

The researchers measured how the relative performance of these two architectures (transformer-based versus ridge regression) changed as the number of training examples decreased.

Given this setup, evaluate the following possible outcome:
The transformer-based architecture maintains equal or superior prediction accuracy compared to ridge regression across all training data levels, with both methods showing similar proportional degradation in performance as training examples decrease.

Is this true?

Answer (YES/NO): NO